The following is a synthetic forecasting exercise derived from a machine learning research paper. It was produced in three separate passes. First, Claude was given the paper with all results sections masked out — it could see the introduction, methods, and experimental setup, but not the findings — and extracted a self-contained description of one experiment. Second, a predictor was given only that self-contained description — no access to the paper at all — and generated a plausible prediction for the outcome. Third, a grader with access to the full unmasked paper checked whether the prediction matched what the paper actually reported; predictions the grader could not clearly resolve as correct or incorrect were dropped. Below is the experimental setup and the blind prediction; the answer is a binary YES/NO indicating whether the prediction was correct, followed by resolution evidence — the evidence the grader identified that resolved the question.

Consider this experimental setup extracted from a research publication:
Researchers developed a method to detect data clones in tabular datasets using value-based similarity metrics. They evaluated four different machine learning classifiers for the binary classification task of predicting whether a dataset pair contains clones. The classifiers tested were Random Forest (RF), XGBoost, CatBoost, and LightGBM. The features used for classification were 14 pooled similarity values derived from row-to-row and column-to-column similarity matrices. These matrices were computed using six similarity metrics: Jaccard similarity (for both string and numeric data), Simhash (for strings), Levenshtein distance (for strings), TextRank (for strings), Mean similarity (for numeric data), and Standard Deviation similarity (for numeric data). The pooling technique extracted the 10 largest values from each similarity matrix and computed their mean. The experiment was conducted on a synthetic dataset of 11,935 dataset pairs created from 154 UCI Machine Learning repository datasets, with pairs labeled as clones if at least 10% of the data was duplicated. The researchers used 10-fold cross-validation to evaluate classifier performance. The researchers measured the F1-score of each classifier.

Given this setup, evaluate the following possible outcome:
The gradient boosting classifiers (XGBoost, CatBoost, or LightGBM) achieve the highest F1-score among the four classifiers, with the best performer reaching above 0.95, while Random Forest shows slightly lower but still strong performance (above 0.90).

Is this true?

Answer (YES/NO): NO